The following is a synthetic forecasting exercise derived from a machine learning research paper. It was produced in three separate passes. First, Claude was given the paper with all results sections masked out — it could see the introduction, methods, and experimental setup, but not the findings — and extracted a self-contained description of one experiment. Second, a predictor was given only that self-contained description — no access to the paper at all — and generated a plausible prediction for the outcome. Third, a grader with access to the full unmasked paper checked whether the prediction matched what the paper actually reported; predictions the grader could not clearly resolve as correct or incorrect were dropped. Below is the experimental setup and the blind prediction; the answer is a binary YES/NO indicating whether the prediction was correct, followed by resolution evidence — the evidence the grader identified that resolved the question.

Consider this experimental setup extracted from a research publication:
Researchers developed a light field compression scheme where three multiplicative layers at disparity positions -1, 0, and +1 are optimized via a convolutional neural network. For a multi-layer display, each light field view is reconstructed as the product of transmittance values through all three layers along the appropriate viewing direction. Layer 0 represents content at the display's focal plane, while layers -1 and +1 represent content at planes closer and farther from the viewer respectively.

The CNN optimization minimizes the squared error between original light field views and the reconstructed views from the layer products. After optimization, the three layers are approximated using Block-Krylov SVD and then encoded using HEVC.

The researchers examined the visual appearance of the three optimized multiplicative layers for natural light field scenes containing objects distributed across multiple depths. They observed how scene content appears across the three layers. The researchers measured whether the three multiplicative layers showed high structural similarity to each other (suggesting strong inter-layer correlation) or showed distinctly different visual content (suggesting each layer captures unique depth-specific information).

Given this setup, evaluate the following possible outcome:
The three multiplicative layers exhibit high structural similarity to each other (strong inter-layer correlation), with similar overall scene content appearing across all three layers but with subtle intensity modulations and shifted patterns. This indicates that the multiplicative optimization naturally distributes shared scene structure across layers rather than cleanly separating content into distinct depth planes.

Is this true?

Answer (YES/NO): YES